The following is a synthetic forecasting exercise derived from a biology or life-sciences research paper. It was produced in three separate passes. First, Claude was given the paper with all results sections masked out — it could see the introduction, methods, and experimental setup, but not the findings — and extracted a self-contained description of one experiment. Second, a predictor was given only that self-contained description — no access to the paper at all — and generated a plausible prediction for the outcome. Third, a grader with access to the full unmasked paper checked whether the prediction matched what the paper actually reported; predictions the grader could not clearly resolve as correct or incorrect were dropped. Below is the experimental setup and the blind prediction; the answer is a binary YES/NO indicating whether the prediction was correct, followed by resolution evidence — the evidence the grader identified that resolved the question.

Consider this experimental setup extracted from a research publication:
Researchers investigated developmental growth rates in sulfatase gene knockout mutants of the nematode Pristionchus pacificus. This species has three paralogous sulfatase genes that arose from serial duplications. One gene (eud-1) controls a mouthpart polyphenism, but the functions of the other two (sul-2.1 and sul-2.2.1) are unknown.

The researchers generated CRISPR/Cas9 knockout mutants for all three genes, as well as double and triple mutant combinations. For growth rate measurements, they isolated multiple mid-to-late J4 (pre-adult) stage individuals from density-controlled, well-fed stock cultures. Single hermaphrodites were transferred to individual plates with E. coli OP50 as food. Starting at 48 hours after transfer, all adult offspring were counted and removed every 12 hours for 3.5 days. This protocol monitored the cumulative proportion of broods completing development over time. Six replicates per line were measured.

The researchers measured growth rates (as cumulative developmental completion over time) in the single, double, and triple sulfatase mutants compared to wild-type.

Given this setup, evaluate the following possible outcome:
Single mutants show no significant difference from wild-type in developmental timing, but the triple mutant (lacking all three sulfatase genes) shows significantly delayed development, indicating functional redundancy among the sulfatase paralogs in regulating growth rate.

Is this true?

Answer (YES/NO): NO